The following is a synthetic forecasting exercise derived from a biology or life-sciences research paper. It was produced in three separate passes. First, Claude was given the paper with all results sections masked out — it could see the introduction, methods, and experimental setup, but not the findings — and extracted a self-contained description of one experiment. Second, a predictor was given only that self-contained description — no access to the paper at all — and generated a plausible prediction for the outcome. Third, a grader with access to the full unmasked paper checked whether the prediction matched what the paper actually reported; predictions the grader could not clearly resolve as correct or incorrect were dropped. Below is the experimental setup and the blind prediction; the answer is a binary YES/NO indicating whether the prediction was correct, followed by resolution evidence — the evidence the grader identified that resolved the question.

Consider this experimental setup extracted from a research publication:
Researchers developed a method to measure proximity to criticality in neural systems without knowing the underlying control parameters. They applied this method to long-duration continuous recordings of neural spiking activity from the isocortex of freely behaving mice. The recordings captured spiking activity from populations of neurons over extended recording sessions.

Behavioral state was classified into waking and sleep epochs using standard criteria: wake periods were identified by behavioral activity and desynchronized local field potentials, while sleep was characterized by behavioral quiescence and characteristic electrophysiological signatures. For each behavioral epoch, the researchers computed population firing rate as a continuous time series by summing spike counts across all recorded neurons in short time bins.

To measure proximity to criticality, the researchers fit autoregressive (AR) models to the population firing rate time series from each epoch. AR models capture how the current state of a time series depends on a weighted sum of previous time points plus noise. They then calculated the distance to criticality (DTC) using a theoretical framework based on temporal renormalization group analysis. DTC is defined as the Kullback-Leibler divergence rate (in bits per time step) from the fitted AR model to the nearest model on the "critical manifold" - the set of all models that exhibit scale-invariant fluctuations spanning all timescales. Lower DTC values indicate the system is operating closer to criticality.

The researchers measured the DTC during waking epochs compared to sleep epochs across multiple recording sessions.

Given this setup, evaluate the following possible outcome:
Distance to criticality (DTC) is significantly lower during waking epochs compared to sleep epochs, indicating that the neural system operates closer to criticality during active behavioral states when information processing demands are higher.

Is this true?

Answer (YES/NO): YES